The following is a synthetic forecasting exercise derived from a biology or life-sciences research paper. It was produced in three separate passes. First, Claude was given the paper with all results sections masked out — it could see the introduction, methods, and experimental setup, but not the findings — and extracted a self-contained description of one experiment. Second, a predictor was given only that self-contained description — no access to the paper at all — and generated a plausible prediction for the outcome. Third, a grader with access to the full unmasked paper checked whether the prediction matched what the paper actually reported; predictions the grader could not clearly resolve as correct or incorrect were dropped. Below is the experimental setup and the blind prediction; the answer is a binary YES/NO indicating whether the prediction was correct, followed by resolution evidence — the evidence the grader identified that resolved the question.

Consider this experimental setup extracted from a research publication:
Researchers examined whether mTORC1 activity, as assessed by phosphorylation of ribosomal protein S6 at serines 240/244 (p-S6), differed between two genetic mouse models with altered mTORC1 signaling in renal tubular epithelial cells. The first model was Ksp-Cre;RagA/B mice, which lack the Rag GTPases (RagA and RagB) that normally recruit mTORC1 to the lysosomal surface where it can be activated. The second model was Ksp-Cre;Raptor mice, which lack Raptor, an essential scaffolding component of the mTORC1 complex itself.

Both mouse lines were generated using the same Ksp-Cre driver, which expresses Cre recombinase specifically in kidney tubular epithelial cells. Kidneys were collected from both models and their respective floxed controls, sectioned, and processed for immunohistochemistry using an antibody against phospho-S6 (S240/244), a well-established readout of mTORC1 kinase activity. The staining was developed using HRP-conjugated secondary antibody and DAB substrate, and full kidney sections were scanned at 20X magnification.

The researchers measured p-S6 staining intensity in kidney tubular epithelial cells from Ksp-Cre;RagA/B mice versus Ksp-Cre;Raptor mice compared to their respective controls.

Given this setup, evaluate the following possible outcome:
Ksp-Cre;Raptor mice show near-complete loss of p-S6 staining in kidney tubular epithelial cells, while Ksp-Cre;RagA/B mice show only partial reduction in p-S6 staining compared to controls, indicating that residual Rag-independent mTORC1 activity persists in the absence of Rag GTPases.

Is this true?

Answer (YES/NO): NO